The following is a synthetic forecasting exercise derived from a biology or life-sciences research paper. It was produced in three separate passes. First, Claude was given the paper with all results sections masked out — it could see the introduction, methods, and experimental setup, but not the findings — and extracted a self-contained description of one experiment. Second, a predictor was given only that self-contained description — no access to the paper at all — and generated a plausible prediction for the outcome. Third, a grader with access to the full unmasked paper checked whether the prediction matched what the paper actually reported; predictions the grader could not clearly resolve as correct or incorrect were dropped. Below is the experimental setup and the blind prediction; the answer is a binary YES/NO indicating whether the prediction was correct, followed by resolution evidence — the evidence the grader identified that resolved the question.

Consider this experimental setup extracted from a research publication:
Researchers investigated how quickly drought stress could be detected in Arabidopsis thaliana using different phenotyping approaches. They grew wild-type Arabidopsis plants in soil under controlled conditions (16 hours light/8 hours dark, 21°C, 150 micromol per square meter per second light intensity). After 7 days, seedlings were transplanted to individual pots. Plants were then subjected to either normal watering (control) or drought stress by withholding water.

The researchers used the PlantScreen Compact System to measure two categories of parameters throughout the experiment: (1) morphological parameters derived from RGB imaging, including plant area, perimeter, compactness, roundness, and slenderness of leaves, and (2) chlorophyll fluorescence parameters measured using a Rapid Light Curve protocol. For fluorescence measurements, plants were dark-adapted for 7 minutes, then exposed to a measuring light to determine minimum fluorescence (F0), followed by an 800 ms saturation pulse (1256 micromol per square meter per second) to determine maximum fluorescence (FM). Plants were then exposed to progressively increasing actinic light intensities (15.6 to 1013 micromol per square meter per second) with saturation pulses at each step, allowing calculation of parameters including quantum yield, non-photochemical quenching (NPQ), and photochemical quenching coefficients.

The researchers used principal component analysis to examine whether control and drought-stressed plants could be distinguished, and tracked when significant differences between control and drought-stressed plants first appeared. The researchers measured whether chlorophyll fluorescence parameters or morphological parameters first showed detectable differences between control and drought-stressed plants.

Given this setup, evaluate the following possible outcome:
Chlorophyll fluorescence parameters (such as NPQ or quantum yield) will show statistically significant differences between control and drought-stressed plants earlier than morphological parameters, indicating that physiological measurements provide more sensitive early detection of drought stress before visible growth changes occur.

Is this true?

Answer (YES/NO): YES